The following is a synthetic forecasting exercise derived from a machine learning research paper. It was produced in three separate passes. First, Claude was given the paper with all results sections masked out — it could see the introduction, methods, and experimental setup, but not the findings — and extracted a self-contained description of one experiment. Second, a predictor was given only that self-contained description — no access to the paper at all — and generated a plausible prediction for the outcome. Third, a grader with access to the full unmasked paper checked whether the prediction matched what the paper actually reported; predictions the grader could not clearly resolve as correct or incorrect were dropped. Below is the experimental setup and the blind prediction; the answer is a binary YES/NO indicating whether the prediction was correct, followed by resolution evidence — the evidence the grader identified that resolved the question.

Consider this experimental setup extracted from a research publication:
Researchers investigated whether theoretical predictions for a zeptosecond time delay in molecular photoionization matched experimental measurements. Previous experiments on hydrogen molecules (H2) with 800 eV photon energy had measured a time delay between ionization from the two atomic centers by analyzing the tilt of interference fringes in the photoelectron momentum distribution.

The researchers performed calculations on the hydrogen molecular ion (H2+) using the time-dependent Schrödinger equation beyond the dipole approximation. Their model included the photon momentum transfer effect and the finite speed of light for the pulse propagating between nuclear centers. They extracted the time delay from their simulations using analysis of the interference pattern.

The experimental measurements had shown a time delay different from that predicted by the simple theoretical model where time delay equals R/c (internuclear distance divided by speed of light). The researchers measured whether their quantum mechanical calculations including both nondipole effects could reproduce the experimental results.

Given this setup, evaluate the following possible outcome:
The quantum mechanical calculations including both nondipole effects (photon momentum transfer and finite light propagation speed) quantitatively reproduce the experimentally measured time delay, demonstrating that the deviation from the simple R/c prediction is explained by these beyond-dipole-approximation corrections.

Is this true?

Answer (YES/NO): NO